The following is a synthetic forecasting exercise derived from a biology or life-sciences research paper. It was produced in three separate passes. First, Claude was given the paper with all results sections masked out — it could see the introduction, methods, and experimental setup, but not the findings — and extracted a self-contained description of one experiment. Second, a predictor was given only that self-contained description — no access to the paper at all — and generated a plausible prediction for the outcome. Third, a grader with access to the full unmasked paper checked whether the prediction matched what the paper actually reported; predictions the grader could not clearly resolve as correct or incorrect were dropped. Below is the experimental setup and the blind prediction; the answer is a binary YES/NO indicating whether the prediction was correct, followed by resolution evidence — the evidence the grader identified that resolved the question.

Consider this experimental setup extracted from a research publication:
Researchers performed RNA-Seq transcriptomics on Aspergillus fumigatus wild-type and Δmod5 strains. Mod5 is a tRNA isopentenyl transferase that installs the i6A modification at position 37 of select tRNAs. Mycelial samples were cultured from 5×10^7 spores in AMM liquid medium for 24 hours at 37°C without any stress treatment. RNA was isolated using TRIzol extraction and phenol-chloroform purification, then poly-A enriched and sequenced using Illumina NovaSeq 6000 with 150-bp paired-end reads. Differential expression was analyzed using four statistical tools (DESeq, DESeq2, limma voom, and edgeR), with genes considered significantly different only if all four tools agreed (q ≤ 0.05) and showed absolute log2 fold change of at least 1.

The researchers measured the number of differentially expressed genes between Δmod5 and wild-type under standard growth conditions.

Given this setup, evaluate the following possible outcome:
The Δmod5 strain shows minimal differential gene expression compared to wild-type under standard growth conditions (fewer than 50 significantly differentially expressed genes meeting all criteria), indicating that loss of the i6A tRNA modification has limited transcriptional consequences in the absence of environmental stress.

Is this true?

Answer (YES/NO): NO